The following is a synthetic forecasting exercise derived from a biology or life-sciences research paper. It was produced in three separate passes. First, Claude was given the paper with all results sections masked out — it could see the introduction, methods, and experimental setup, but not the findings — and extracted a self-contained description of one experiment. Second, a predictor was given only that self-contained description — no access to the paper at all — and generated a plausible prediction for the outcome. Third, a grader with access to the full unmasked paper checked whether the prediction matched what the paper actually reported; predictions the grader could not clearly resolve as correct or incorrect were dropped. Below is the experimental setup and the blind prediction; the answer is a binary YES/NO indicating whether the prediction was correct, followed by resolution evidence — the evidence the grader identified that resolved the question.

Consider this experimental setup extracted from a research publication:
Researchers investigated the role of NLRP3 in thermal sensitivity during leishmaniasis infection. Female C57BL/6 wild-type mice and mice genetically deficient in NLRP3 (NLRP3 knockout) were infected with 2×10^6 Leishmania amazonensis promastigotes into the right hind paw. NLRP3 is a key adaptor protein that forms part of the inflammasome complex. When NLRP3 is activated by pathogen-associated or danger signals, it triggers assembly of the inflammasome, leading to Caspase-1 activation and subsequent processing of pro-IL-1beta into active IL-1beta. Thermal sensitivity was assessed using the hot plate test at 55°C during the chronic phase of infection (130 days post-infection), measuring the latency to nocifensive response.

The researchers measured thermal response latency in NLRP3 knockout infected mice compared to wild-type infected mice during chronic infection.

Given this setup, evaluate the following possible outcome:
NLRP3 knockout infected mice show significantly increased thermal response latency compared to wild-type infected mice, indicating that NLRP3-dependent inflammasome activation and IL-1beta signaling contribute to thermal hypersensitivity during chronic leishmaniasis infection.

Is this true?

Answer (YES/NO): YES